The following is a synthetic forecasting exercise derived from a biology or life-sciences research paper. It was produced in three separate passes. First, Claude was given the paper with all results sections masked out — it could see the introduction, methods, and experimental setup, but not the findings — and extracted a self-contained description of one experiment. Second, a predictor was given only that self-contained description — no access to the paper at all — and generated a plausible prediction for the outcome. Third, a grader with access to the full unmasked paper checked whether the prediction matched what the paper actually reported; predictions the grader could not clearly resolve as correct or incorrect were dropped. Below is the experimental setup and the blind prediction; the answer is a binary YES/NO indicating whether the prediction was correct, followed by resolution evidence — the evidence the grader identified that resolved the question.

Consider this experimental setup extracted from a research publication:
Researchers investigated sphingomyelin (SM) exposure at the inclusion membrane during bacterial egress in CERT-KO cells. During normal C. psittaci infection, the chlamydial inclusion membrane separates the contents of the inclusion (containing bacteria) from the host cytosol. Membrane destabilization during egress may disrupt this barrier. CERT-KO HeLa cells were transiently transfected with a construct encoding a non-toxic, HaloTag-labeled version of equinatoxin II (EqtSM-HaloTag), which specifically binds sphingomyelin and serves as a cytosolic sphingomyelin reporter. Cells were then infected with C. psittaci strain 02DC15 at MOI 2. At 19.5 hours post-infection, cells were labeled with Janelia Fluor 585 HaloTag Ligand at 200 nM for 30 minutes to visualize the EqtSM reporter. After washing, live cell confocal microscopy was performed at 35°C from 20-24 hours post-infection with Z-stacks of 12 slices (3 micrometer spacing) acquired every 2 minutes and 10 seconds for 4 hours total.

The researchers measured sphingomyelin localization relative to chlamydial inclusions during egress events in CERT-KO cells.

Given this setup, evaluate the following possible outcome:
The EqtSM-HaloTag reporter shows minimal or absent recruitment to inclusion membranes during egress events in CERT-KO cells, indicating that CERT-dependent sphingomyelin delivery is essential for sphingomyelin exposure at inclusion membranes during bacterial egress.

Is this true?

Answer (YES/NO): NO